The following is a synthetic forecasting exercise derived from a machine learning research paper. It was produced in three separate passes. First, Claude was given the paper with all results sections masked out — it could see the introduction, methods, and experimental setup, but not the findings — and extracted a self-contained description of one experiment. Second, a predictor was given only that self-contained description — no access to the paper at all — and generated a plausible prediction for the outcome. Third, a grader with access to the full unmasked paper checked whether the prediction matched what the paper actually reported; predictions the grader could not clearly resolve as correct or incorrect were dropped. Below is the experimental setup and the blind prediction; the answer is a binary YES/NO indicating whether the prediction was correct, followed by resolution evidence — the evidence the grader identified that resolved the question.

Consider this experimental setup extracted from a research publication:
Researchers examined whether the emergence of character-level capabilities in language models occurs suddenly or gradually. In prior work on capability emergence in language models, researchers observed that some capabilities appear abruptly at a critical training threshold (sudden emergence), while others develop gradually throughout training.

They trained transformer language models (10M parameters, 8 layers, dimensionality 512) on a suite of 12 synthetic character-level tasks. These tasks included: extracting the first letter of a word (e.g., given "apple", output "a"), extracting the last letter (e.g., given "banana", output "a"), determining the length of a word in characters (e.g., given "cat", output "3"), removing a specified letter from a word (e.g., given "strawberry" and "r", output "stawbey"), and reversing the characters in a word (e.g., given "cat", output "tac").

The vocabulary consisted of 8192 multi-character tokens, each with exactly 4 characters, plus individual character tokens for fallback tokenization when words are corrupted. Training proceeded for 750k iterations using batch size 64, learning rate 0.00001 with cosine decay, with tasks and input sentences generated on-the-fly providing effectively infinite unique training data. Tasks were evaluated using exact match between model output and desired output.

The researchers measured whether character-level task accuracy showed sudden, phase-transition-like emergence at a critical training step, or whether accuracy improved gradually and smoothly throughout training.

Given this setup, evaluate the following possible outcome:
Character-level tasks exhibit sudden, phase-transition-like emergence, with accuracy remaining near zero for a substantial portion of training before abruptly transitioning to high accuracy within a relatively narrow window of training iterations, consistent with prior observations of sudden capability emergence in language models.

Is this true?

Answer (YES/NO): YES